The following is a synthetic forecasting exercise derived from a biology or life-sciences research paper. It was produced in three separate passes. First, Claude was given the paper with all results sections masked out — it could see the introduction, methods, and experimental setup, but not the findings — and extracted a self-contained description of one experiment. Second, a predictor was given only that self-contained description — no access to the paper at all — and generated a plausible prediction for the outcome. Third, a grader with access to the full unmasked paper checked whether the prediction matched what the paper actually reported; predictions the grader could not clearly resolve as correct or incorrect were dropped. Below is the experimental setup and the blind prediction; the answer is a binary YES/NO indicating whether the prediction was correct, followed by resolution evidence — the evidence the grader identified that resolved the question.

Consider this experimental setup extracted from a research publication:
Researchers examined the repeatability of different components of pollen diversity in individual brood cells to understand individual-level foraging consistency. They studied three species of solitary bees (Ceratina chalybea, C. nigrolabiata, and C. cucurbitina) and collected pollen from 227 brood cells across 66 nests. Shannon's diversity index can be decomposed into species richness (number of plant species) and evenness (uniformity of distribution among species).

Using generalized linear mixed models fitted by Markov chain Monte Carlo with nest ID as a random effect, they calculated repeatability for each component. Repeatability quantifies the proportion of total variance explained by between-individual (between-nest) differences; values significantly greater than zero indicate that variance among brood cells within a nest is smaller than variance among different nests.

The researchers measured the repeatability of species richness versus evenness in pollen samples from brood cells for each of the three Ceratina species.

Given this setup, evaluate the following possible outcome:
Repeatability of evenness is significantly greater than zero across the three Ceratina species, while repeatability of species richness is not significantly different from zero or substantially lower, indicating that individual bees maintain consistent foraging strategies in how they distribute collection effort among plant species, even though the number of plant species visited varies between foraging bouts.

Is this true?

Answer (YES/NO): NO